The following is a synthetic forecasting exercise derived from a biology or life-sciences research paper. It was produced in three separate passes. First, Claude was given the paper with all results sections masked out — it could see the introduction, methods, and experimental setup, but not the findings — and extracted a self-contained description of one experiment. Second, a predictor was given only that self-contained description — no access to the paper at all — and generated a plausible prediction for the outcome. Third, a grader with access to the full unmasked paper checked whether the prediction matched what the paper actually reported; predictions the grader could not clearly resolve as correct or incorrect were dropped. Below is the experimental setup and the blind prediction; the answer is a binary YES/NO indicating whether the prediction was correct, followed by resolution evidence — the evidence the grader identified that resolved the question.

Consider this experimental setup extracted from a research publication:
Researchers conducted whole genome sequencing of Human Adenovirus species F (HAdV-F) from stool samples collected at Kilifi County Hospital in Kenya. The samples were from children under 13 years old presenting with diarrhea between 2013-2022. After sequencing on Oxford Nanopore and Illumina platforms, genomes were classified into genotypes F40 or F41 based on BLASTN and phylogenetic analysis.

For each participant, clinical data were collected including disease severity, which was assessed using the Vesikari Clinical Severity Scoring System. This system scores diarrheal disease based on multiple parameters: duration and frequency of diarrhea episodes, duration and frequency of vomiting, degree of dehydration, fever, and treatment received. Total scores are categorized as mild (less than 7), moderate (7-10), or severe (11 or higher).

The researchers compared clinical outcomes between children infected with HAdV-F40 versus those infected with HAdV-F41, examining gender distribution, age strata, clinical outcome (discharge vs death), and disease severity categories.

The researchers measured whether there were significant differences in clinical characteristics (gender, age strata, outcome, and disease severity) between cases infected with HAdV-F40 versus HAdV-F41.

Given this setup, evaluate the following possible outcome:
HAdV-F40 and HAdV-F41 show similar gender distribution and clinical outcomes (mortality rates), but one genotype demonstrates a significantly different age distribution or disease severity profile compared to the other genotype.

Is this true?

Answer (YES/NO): NO